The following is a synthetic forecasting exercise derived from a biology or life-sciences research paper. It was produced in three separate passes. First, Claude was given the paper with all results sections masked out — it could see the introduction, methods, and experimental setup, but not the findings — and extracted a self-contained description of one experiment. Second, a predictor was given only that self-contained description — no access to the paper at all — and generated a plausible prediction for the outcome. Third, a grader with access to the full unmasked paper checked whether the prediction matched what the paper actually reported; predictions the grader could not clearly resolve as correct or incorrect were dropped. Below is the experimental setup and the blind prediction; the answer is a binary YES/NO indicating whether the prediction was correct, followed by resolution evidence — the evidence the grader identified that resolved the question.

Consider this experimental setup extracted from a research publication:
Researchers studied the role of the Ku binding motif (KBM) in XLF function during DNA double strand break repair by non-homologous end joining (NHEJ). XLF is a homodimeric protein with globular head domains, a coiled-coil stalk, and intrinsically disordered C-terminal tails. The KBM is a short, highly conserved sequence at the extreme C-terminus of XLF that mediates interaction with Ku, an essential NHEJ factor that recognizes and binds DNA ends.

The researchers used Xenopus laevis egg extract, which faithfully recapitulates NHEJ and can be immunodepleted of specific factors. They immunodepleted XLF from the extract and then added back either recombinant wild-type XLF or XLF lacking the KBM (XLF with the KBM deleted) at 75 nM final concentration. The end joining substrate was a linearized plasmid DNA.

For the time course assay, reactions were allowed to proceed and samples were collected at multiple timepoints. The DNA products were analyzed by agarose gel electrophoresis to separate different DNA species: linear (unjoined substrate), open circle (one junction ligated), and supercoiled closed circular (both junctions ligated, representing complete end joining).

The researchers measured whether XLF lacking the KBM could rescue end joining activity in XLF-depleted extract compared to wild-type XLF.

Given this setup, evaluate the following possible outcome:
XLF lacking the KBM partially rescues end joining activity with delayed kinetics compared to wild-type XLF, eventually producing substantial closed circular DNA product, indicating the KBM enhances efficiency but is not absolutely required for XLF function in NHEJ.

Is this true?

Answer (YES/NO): NO